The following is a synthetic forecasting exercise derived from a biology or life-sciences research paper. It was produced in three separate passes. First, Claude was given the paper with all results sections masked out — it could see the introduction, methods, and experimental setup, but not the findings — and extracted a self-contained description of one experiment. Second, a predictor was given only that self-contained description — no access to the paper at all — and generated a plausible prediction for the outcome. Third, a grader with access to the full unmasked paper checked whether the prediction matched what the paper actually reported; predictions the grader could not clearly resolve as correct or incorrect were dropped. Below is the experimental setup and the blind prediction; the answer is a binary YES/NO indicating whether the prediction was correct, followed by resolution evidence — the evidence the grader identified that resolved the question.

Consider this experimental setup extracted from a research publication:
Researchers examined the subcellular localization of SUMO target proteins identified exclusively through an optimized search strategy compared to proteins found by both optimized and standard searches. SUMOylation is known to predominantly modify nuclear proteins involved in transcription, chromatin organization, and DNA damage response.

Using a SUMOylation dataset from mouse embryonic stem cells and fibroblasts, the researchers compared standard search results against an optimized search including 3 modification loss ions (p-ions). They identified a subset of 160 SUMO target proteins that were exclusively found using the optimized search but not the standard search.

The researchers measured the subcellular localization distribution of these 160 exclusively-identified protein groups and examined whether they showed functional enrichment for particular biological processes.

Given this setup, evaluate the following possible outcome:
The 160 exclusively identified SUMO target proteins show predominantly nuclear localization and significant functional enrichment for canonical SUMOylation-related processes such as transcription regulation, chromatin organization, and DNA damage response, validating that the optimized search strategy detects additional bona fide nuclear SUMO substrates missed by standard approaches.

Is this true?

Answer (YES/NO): YES